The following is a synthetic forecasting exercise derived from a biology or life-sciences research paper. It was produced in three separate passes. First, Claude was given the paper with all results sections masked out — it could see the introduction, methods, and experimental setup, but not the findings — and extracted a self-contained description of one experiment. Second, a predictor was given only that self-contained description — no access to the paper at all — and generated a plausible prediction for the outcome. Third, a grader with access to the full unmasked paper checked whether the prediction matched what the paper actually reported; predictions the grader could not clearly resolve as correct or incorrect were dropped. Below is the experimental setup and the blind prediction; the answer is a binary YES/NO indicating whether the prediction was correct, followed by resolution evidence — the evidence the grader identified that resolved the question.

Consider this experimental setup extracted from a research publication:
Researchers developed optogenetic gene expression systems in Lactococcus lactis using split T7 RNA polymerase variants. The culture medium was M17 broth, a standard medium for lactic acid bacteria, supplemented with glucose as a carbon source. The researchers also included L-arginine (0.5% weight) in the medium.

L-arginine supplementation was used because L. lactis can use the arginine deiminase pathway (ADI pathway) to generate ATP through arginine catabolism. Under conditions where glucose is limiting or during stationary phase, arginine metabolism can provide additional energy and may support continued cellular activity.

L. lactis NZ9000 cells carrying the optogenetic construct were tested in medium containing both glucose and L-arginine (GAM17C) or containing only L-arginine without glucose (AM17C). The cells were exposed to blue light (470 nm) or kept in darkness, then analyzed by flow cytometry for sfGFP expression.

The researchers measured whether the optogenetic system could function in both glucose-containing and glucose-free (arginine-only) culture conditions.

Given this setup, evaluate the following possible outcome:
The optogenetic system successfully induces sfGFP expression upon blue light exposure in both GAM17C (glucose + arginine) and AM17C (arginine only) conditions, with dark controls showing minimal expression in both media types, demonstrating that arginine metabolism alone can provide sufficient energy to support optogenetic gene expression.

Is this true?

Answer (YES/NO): NO